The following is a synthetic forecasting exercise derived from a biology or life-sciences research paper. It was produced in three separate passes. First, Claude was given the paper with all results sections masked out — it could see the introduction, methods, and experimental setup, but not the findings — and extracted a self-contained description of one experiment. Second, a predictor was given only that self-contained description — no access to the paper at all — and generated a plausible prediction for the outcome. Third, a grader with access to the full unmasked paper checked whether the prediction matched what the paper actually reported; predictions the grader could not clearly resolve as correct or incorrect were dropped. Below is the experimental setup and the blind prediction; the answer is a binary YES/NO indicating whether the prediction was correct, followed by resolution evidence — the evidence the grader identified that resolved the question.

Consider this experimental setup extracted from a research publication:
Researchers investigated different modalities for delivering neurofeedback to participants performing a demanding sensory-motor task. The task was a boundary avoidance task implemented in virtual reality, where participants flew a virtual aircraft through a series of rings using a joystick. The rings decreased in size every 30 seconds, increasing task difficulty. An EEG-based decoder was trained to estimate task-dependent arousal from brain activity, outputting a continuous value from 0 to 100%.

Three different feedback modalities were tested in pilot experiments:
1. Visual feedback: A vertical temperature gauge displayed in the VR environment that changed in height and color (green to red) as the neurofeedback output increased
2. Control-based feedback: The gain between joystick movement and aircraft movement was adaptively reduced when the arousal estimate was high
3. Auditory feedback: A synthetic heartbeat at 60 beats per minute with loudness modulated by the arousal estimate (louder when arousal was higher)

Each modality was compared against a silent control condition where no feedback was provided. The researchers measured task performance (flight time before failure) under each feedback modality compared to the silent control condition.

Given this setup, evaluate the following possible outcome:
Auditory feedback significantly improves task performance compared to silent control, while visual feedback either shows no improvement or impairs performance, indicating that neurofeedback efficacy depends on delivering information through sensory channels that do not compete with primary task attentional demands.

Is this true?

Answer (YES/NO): YES